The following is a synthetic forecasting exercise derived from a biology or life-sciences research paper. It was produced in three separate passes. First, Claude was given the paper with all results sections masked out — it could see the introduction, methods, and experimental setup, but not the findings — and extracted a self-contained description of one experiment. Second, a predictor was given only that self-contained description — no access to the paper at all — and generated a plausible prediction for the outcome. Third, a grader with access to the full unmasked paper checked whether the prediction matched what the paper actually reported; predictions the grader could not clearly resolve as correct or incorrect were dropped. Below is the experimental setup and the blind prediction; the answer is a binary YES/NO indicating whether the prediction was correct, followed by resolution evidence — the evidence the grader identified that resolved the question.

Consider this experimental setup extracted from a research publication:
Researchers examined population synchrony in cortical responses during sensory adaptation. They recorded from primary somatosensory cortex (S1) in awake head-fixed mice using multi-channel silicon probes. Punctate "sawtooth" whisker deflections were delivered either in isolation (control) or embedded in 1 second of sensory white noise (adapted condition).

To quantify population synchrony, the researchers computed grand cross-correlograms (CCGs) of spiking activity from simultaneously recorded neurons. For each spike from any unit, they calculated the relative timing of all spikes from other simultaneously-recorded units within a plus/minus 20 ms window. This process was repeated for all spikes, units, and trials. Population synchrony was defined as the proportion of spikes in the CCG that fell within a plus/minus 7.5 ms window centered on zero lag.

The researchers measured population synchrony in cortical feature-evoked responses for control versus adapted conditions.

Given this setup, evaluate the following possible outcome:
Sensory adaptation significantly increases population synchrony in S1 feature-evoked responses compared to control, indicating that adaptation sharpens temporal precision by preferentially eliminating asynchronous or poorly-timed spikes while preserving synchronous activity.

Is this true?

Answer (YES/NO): NO